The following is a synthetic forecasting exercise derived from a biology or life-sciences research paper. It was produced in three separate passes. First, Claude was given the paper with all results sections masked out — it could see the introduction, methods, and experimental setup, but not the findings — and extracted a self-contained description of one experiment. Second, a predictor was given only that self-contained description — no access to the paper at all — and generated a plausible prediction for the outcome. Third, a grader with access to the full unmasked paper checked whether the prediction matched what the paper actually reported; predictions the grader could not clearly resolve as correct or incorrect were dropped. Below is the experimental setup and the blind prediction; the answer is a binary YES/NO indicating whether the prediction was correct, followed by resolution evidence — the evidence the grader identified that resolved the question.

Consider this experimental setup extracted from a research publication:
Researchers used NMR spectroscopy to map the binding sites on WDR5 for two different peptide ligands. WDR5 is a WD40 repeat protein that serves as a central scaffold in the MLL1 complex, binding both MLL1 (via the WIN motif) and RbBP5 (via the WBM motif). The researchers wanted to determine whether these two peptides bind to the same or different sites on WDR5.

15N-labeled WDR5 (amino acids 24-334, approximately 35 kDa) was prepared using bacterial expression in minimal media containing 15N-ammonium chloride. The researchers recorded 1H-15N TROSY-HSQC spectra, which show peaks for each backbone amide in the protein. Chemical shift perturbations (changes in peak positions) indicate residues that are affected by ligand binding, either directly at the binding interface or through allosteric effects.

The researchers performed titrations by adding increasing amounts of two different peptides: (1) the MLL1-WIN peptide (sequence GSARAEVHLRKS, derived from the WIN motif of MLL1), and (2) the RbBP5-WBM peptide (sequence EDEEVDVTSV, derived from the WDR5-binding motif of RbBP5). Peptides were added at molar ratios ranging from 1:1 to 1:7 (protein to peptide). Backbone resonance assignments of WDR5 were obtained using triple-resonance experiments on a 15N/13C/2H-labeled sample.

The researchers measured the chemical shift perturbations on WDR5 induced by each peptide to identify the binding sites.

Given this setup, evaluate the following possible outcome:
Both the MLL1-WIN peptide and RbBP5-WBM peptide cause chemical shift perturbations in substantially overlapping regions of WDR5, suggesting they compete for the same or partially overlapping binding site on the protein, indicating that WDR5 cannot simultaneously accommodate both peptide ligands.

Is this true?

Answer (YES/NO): NO